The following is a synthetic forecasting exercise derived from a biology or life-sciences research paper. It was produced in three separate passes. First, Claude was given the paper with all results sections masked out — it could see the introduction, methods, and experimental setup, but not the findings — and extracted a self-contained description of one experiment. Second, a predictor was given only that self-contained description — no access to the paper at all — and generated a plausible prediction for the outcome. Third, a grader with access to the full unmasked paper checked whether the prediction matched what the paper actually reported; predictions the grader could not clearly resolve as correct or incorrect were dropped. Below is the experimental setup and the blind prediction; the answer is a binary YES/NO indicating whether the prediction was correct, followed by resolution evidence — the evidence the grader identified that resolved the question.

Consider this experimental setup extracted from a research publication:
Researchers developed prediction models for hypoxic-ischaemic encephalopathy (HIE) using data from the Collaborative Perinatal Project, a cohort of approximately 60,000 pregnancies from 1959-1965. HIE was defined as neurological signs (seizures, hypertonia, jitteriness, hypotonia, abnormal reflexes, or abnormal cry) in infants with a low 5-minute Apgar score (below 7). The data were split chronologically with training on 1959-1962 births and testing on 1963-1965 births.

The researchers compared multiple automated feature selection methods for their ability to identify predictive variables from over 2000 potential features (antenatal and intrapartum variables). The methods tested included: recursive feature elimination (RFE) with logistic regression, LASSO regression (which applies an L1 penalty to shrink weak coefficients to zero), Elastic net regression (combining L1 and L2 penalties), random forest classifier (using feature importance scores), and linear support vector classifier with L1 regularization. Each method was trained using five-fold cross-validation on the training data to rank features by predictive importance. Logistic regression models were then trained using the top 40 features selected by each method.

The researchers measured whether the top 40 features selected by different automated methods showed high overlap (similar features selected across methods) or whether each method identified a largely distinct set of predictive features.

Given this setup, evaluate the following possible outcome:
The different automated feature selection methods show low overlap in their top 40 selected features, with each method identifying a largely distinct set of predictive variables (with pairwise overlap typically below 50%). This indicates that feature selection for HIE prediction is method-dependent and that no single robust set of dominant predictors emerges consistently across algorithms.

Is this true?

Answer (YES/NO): NO